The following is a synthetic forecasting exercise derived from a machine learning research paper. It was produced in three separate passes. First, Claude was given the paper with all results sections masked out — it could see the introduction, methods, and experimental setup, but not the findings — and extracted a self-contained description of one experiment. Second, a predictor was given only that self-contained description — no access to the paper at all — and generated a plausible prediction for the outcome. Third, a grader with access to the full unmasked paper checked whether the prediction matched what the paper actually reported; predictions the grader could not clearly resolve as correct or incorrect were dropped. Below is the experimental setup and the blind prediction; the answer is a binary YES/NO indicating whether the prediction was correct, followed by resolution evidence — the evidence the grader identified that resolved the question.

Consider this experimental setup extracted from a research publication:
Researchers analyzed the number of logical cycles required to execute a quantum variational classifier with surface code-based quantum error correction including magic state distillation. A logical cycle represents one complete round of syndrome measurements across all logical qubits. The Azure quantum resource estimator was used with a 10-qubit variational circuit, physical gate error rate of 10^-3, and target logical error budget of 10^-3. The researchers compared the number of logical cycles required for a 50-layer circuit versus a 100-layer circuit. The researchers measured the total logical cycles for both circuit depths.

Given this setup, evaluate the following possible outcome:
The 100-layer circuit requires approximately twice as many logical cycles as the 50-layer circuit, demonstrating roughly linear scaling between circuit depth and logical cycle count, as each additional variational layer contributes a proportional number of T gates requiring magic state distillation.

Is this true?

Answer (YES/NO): YES